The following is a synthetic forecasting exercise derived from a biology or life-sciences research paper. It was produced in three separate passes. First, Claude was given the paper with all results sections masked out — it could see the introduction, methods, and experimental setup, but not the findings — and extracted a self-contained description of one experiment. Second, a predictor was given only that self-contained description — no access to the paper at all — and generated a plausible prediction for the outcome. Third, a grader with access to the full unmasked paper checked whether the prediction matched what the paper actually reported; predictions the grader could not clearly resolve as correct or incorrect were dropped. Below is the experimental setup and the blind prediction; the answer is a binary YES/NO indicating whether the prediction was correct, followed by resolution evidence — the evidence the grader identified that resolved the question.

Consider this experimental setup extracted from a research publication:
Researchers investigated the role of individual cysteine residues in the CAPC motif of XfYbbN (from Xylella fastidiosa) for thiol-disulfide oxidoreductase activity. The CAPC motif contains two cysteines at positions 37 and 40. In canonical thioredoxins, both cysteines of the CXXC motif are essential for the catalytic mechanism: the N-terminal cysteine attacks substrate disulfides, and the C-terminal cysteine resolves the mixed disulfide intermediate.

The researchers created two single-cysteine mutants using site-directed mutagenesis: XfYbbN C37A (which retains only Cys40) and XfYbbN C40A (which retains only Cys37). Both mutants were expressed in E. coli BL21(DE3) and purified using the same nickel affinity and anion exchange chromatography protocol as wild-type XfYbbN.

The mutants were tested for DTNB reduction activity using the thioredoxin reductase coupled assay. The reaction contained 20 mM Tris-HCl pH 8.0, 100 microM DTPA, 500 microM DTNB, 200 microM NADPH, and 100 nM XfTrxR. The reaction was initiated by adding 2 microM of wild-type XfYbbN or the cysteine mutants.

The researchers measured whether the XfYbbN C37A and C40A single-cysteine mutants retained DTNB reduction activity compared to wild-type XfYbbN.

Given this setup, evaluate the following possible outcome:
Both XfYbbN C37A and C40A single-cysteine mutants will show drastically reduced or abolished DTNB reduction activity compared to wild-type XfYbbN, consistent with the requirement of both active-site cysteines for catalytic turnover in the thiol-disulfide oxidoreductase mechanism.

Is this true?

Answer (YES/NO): YES